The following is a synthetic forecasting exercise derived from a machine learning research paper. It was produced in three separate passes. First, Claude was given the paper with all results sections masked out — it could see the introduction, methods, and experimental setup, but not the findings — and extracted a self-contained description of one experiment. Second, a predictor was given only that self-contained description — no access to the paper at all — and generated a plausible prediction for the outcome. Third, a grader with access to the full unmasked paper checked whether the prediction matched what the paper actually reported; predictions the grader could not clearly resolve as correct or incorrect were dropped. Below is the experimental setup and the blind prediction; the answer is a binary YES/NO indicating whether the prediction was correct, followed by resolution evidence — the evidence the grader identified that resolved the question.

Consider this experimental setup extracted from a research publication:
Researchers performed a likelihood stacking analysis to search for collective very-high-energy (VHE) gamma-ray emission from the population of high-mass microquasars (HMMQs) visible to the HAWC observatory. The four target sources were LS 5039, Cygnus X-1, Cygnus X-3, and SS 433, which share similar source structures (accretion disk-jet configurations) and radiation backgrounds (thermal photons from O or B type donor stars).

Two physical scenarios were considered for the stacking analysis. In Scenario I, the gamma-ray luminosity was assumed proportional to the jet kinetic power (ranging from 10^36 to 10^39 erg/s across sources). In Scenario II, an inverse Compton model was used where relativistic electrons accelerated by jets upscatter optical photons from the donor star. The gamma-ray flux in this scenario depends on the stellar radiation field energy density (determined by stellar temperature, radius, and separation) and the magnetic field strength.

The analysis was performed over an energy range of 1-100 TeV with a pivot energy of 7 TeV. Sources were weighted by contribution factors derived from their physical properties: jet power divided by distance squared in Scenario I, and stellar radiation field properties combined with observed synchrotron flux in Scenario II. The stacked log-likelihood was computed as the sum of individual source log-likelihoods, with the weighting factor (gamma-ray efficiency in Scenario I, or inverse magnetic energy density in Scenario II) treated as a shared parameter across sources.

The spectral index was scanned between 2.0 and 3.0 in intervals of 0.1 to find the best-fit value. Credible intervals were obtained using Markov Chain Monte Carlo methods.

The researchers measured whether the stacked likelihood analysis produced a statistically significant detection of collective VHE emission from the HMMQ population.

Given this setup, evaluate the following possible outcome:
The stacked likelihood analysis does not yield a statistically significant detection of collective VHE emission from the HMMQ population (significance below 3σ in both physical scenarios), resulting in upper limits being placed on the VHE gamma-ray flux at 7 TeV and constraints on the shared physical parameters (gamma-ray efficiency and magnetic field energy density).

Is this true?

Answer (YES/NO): YES